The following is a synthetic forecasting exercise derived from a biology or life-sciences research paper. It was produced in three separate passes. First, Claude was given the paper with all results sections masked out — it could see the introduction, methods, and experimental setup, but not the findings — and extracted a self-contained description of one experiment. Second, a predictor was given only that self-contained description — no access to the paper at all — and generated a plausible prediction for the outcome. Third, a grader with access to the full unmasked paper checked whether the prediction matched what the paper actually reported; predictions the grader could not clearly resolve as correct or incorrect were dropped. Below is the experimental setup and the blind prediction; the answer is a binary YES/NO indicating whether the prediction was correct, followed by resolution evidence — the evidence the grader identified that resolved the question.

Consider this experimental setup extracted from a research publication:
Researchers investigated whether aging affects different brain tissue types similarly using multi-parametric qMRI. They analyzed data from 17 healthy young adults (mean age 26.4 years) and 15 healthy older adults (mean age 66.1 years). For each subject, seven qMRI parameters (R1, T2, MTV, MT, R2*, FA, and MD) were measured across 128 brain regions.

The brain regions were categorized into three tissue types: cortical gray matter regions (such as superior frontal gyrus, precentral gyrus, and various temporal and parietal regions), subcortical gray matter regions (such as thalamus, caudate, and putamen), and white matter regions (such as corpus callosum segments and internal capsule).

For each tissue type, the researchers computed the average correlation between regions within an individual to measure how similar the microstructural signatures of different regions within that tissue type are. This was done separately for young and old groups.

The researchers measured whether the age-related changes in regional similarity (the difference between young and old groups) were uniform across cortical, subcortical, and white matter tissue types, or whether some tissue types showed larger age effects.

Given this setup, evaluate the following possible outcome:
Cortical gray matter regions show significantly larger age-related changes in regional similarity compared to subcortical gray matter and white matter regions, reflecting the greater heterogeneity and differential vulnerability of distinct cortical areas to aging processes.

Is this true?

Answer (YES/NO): YES